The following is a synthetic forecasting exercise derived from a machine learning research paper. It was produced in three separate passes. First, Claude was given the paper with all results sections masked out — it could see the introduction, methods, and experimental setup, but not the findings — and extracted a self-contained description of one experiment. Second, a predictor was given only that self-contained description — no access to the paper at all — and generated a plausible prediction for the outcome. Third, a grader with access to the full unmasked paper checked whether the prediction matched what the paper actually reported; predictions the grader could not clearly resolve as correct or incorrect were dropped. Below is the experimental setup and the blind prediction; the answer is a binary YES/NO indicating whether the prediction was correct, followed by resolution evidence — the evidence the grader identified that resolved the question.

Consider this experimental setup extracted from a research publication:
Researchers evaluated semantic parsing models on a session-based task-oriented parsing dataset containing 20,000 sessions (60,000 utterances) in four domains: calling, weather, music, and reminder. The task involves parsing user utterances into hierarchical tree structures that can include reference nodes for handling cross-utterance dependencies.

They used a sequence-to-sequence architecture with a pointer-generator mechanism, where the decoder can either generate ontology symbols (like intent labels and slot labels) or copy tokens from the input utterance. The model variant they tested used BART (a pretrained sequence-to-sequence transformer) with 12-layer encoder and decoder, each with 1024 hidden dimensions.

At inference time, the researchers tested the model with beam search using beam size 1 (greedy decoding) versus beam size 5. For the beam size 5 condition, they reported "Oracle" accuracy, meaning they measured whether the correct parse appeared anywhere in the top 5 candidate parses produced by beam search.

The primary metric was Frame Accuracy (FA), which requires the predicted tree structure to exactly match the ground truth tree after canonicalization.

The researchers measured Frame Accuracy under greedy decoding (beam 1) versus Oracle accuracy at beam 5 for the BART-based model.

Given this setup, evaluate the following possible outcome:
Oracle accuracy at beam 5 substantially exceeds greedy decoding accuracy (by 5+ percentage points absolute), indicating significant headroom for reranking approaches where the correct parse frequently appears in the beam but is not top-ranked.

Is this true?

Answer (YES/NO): YES